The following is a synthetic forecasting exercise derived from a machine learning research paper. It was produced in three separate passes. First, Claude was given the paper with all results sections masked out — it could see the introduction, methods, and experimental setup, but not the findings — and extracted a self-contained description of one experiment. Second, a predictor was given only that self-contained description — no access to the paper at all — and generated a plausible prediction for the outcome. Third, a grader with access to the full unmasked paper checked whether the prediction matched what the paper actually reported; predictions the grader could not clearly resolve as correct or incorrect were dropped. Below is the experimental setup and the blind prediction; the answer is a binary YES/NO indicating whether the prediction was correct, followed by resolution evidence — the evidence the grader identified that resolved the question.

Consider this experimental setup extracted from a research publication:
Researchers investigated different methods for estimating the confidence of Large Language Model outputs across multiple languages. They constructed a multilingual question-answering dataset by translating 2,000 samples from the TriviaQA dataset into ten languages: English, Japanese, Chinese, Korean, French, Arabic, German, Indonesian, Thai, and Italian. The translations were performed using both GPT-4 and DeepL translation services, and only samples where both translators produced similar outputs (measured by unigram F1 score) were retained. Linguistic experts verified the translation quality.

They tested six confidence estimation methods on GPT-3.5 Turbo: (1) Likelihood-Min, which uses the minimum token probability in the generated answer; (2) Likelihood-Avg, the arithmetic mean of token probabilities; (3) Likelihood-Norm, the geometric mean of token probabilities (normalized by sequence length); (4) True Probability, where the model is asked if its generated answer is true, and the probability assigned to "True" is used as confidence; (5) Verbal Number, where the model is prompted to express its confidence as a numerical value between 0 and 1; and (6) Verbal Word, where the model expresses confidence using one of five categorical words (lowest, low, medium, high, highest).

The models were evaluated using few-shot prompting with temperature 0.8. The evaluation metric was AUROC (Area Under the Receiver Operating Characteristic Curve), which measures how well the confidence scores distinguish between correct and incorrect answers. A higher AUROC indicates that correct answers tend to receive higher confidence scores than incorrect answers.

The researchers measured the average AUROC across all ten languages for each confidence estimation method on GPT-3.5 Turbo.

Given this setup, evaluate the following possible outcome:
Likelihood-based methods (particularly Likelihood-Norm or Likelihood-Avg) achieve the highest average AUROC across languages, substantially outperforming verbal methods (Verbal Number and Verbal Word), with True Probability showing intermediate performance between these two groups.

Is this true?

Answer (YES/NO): NO